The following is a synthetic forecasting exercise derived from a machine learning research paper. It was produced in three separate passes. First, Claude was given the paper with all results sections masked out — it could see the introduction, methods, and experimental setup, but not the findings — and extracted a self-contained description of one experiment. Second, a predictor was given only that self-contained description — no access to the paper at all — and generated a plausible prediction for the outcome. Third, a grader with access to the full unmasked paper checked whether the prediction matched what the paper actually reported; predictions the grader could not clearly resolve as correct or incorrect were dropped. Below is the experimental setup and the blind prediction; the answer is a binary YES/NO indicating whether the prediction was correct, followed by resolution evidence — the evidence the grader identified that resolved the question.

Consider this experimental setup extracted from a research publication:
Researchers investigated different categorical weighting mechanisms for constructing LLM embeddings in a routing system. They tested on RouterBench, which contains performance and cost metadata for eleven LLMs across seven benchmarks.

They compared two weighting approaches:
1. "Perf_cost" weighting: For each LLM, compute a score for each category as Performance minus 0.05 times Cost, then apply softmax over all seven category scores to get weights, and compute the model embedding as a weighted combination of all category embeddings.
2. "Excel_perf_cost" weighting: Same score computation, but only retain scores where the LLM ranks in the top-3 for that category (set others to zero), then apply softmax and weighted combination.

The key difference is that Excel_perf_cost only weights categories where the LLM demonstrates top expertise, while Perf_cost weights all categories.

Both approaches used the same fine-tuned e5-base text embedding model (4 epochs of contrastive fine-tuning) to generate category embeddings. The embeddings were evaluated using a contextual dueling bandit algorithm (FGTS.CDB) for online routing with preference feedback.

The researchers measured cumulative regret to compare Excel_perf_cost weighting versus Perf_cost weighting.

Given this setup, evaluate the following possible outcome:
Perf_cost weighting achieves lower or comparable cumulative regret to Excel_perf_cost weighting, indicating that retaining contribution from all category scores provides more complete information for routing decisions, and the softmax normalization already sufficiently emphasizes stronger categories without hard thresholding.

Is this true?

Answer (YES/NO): NO